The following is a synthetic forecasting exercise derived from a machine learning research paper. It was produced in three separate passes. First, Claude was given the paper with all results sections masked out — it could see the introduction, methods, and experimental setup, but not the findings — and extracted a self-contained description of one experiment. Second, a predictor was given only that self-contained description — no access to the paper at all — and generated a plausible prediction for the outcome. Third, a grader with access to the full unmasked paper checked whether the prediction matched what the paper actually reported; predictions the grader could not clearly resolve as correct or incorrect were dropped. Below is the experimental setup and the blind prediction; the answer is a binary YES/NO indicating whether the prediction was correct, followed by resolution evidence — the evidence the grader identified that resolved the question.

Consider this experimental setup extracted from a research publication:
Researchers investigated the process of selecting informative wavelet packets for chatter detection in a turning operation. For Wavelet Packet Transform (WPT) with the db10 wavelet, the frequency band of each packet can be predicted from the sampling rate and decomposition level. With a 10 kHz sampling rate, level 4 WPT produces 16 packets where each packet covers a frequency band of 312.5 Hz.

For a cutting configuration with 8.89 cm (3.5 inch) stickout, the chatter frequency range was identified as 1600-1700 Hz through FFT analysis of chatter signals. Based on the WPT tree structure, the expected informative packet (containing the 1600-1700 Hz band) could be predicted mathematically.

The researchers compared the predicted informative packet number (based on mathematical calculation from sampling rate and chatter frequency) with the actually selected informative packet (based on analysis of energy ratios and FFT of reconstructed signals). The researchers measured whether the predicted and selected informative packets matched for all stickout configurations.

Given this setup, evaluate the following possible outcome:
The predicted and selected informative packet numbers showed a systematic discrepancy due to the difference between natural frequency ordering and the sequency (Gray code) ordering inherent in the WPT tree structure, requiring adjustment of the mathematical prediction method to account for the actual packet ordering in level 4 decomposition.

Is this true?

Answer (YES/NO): NO